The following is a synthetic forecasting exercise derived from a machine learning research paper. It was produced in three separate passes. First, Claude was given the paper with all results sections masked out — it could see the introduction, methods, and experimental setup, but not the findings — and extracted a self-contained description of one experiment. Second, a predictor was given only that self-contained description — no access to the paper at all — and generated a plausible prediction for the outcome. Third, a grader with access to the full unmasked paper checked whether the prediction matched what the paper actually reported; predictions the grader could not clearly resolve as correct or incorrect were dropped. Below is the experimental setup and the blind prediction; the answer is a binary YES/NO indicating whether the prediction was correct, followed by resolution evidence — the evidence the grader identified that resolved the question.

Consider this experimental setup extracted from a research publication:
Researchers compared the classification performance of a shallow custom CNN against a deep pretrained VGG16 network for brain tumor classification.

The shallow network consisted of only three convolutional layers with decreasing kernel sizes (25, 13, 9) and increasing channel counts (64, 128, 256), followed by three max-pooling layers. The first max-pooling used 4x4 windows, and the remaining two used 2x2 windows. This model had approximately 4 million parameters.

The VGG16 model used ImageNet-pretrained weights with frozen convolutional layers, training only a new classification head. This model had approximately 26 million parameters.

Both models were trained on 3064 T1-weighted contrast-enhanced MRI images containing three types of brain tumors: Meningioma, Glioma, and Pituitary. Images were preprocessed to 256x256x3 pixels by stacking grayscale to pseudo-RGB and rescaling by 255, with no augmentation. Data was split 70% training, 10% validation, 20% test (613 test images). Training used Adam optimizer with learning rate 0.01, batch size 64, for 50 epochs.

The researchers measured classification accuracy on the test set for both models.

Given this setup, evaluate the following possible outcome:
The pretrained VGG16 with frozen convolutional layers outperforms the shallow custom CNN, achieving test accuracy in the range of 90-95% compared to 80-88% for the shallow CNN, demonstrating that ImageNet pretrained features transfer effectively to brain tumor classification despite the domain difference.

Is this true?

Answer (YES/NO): NO